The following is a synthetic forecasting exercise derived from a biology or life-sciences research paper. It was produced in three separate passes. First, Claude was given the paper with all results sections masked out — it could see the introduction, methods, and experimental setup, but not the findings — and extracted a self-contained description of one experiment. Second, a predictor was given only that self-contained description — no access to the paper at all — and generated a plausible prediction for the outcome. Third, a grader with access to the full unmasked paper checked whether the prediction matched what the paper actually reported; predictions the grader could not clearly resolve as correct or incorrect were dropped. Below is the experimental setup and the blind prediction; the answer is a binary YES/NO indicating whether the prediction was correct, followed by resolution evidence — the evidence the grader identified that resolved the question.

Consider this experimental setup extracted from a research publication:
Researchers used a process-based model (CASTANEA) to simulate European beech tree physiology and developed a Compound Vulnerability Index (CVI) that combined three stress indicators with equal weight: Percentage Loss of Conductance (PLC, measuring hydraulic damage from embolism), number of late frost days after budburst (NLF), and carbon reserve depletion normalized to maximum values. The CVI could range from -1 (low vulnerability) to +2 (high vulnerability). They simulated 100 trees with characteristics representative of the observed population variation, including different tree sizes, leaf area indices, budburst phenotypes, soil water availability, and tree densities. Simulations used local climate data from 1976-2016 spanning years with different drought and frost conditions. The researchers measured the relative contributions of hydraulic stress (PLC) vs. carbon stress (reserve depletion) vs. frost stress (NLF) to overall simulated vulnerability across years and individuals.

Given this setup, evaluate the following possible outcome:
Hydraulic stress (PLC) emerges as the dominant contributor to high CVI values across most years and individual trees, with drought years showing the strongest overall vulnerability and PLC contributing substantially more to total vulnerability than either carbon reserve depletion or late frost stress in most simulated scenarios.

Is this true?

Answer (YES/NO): NO